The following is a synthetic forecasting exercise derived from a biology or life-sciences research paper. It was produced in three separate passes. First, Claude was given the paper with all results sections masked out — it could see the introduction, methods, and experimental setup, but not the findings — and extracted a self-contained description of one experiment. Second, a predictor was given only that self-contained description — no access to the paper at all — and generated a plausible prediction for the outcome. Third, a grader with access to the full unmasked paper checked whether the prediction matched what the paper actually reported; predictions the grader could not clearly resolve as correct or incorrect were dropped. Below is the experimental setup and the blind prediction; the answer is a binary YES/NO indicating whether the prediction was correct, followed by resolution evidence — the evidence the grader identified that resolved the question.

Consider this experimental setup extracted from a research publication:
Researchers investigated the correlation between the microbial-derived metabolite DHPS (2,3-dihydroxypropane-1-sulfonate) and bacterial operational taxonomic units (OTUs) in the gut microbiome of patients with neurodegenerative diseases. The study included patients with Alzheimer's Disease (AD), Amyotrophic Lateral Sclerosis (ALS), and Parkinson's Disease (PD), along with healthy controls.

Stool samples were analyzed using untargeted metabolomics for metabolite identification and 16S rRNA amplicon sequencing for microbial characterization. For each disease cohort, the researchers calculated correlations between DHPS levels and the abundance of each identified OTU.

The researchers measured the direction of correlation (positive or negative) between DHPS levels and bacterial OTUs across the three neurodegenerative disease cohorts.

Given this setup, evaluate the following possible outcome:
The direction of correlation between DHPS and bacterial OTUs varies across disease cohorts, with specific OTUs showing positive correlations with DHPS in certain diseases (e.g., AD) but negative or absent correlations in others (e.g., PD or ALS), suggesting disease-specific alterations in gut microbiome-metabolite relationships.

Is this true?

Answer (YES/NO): NO